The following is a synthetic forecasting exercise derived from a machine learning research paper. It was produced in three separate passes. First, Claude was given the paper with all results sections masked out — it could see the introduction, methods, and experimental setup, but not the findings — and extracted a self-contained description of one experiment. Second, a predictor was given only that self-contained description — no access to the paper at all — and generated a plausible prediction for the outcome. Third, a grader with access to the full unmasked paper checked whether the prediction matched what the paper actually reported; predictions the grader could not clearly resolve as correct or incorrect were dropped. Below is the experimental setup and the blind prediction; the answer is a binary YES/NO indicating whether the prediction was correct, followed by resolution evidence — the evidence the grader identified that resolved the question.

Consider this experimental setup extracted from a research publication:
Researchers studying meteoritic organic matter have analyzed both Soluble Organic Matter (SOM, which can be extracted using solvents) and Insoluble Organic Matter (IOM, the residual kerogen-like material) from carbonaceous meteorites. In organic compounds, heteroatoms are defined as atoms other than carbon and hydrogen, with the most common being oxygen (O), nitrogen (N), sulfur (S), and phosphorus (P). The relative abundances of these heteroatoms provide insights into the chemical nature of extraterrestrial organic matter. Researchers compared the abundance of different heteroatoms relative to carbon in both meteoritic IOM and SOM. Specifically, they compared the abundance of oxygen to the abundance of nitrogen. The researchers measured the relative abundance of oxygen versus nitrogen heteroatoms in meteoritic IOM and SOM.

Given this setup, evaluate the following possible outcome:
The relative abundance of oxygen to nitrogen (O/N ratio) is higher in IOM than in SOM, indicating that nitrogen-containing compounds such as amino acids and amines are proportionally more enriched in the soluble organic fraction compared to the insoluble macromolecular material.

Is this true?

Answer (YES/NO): NO